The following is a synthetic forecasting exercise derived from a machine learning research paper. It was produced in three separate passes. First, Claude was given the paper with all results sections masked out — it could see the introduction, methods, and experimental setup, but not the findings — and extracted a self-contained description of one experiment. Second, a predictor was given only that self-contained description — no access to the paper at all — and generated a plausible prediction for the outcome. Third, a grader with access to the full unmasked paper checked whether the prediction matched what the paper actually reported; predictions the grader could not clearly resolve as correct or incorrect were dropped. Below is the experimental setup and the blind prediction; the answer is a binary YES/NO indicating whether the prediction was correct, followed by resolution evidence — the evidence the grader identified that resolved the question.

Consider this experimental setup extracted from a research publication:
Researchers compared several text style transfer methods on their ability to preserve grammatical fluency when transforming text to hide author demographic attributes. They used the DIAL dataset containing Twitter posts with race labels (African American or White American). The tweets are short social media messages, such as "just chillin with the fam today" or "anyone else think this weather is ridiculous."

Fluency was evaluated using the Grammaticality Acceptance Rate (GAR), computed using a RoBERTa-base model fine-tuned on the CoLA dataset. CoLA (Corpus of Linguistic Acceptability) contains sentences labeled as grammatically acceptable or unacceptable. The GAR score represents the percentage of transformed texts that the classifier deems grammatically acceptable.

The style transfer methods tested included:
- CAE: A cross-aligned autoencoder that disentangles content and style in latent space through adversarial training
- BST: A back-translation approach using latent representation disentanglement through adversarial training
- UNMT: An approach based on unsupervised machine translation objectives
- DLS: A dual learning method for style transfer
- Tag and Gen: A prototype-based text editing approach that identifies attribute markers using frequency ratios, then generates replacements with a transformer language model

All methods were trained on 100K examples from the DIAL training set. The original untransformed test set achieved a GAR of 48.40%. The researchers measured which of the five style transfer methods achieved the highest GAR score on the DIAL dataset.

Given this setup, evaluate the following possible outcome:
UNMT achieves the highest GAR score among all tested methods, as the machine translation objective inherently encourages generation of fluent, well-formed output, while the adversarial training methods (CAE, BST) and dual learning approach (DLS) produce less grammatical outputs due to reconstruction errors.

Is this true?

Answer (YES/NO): YES